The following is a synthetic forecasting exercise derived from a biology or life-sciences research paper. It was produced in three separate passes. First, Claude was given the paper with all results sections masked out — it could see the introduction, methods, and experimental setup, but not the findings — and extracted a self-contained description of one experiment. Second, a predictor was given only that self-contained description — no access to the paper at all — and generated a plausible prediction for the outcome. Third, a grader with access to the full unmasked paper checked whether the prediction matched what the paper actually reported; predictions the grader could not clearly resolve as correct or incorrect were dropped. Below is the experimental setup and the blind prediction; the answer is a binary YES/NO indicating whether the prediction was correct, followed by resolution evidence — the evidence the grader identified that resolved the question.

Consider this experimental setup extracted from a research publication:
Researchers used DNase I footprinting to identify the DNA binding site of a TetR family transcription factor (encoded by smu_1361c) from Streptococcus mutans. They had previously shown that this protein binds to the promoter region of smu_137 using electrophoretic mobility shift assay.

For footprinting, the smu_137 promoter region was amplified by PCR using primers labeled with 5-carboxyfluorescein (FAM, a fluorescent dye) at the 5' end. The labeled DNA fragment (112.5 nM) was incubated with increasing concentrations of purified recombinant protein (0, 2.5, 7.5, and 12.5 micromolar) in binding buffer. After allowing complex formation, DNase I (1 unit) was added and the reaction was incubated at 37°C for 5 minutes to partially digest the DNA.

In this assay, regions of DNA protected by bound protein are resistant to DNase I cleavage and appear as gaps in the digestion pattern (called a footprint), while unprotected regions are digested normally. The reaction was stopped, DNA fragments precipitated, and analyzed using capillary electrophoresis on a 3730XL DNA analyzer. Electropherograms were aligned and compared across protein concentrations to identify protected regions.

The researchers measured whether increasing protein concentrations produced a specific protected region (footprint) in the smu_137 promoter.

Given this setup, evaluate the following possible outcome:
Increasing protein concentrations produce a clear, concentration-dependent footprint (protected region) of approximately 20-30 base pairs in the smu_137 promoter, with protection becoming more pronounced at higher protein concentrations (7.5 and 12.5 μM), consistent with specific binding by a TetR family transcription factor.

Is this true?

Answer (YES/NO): YES